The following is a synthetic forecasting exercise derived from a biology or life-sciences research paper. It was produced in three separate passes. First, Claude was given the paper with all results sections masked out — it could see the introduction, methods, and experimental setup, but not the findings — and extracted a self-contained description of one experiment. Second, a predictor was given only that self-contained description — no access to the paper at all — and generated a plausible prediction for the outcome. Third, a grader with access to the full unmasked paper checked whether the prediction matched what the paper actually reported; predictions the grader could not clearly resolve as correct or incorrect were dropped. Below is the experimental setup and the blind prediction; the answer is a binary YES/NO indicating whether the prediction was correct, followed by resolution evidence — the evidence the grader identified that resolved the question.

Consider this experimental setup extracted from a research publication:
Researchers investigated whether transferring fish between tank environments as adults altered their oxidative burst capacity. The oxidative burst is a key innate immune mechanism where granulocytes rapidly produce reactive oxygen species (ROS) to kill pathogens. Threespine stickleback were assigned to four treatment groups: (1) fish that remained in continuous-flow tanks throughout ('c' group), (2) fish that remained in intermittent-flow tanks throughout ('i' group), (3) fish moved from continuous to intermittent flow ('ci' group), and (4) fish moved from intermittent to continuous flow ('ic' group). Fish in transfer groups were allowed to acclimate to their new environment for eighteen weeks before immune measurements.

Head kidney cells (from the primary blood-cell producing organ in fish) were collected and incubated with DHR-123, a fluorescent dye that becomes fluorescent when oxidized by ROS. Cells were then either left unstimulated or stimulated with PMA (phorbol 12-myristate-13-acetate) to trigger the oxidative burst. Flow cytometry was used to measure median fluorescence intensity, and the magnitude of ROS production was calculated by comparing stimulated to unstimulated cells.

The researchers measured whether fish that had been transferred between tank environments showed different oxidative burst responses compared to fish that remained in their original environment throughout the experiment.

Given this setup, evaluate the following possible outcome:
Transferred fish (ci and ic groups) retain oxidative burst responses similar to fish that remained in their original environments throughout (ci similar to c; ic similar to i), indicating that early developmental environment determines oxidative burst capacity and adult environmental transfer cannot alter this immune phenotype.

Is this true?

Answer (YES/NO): NO